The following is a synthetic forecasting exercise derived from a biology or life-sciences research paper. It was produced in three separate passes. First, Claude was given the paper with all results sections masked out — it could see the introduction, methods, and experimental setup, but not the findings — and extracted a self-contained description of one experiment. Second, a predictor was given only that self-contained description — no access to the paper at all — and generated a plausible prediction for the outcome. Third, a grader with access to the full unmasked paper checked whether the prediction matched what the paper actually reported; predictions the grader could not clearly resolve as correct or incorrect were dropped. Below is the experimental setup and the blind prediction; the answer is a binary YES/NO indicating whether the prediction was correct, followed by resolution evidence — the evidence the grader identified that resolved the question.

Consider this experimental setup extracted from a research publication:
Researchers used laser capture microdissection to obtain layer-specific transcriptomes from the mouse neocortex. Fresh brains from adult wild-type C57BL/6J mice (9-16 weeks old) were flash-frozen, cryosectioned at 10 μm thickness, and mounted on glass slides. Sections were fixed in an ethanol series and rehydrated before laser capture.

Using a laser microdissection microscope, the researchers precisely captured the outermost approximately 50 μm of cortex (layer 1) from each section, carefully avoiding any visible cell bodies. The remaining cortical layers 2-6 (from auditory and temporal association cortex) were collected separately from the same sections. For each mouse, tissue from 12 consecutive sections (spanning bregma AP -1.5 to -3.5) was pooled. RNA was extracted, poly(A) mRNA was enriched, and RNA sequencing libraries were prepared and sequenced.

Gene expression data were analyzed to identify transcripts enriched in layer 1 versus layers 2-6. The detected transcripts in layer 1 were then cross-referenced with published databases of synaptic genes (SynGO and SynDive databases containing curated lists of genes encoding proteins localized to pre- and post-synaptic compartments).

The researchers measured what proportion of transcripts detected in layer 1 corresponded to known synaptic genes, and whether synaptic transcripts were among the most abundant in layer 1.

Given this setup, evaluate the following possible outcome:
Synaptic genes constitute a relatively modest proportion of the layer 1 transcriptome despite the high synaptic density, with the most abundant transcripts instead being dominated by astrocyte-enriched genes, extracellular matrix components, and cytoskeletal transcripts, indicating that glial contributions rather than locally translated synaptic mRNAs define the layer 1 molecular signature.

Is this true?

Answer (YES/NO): NO